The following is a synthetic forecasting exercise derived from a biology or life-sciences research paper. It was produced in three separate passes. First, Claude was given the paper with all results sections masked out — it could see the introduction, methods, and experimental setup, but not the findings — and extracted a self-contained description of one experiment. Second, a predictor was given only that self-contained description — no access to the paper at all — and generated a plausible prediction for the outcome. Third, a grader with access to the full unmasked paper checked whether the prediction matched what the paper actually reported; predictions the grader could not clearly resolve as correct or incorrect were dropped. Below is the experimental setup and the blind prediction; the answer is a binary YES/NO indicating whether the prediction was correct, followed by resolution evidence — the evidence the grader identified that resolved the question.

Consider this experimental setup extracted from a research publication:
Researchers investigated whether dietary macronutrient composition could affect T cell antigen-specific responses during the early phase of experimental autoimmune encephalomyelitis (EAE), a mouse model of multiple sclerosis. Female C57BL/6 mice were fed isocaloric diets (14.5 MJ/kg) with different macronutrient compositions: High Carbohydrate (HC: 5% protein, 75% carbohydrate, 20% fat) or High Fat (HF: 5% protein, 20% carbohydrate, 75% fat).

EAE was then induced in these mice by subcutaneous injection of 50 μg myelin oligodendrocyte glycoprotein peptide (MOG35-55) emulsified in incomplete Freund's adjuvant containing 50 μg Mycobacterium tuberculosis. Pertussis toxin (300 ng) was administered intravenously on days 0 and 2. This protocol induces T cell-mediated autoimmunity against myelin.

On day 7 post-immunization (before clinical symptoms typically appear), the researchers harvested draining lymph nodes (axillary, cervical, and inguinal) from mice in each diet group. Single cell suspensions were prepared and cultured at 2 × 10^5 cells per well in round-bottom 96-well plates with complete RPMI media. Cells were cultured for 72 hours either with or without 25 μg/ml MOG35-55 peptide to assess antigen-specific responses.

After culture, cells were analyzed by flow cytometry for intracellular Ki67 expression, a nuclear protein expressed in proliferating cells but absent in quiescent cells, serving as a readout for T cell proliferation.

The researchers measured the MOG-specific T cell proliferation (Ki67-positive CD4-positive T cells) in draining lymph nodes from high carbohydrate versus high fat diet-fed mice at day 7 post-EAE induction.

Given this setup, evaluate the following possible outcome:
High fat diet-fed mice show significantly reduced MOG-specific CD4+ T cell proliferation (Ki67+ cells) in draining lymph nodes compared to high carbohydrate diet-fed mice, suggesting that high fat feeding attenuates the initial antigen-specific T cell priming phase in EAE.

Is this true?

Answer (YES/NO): NO